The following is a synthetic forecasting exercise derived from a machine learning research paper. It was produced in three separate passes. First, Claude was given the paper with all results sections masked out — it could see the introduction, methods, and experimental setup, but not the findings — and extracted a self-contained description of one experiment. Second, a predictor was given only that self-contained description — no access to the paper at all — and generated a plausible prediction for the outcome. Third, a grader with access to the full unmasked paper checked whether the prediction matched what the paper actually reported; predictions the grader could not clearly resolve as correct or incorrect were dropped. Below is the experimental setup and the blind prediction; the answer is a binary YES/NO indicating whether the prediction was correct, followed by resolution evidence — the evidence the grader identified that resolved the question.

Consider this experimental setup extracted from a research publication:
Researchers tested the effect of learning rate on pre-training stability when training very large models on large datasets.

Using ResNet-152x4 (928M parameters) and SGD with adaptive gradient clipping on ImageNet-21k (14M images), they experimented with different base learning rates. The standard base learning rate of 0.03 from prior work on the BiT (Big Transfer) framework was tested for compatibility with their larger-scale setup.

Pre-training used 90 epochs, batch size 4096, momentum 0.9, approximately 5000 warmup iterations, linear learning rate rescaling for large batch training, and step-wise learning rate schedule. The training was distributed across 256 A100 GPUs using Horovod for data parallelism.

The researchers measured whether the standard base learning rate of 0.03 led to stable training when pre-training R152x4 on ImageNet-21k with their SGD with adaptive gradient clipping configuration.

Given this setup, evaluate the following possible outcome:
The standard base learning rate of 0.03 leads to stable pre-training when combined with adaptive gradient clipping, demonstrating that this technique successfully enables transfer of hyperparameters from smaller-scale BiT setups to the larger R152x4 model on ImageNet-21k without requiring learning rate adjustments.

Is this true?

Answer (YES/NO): NO